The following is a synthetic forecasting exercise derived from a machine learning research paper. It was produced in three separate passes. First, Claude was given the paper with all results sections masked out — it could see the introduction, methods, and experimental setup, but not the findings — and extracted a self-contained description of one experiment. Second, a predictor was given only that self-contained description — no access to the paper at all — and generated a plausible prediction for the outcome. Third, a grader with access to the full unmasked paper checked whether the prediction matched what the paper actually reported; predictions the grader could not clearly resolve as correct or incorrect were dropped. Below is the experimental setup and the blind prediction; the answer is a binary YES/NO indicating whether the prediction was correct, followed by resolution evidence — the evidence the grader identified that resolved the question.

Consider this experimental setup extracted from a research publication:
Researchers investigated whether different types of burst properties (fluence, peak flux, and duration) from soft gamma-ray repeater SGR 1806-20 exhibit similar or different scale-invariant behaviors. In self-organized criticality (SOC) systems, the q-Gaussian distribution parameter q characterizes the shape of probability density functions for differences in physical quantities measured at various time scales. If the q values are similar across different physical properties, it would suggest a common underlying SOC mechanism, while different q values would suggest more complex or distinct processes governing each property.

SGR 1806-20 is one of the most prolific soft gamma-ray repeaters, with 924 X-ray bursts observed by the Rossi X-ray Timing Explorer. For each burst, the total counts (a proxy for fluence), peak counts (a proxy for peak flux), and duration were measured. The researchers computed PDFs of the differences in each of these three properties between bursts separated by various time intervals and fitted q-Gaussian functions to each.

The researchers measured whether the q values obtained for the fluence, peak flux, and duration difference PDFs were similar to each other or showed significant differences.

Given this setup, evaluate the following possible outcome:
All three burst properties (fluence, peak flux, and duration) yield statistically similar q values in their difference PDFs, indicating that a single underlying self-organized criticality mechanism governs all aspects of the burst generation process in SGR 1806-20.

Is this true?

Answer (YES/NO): NO